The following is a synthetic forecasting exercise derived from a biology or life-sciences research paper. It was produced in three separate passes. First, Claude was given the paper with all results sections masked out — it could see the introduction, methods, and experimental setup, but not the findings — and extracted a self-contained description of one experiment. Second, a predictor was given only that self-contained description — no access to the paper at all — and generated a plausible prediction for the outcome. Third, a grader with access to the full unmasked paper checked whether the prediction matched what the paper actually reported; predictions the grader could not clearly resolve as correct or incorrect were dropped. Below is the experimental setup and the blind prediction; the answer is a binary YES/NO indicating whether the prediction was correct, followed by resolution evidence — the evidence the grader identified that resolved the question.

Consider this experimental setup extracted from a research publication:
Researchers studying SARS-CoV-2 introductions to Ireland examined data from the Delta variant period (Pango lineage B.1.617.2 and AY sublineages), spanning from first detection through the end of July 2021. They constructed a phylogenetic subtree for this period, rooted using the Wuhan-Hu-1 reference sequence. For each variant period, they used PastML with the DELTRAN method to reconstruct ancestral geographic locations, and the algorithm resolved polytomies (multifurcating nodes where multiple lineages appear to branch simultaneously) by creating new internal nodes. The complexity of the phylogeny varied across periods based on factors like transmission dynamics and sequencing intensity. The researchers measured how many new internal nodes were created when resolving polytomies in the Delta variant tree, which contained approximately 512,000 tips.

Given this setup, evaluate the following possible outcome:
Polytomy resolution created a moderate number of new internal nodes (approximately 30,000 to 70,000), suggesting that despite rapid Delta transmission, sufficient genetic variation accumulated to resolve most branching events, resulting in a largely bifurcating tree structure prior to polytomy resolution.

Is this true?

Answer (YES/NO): NO